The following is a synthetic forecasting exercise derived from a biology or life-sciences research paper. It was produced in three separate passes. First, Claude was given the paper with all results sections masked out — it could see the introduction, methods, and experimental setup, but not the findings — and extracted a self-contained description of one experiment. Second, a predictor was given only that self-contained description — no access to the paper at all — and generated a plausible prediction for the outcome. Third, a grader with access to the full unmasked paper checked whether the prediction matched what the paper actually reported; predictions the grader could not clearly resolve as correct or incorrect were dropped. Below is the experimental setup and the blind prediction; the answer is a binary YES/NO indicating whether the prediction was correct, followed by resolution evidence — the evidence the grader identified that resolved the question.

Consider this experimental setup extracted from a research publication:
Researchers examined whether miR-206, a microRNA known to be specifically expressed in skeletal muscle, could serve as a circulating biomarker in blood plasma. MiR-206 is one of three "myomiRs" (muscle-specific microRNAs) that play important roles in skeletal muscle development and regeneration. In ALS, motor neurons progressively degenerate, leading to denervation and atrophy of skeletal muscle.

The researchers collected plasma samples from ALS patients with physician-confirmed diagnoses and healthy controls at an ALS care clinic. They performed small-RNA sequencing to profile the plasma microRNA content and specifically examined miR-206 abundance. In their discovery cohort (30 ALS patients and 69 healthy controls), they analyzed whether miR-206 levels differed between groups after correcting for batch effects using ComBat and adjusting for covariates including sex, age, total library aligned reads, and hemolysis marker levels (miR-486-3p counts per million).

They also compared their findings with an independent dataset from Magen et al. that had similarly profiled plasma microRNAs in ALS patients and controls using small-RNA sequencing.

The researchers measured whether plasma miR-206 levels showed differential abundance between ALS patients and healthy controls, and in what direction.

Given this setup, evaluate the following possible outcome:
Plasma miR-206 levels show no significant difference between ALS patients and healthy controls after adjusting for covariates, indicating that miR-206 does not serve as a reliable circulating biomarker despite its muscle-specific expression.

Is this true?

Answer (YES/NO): NO